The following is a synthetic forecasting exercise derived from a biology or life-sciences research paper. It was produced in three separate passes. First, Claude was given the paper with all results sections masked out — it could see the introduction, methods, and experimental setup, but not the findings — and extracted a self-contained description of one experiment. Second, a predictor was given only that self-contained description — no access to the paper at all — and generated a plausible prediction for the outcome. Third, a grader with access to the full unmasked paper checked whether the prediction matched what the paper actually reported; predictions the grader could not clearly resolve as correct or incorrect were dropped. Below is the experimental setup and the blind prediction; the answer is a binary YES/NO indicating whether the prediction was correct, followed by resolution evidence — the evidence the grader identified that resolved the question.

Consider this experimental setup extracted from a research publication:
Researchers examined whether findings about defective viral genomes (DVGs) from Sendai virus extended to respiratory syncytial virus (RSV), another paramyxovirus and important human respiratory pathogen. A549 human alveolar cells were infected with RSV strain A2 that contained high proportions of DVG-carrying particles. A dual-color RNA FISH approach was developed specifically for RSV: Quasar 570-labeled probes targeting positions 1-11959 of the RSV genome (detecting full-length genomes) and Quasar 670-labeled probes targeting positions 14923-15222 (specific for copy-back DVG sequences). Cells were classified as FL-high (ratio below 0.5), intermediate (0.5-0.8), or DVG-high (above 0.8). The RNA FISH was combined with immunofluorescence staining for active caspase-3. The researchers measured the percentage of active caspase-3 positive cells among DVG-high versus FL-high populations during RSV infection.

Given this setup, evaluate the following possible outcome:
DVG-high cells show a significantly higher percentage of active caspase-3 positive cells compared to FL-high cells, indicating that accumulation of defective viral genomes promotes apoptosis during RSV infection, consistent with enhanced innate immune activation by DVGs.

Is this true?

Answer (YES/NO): NO